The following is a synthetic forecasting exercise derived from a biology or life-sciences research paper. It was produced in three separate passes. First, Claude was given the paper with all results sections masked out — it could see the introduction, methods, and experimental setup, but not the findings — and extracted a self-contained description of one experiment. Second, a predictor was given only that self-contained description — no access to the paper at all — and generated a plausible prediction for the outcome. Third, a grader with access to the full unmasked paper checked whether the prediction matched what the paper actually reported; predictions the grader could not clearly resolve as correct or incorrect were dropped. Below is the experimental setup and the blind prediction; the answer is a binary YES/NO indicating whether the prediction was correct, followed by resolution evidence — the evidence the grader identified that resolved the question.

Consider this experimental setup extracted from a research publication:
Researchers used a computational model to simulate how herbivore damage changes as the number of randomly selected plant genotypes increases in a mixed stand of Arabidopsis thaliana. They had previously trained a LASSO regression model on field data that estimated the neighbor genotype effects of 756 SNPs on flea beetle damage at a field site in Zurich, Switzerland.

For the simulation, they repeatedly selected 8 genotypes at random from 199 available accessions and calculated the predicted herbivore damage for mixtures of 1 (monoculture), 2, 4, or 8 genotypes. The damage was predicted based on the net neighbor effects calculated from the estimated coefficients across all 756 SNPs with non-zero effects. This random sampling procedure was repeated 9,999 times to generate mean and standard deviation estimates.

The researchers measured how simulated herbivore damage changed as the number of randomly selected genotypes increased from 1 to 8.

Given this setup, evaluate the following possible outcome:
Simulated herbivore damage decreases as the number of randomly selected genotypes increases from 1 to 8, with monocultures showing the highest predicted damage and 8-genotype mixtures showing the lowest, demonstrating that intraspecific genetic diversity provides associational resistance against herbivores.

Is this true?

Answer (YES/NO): NO